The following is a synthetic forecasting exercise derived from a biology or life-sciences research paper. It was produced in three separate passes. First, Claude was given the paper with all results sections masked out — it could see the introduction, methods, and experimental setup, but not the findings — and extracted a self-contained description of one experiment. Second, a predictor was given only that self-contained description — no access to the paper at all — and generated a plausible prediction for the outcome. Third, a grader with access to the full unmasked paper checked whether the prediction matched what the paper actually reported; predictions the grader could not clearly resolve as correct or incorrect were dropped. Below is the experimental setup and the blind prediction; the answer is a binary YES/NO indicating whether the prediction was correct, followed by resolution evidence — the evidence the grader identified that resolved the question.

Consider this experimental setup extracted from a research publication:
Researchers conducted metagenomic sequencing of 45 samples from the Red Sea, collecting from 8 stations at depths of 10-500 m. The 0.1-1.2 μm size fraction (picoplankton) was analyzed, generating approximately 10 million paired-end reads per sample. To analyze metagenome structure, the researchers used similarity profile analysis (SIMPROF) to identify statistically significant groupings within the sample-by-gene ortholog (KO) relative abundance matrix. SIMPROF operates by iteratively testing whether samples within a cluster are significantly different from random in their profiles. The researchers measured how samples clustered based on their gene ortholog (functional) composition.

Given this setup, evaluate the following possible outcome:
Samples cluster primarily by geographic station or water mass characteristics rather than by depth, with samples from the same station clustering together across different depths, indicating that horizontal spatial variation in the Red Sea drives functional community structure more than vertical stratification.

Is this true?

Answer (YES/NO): NO